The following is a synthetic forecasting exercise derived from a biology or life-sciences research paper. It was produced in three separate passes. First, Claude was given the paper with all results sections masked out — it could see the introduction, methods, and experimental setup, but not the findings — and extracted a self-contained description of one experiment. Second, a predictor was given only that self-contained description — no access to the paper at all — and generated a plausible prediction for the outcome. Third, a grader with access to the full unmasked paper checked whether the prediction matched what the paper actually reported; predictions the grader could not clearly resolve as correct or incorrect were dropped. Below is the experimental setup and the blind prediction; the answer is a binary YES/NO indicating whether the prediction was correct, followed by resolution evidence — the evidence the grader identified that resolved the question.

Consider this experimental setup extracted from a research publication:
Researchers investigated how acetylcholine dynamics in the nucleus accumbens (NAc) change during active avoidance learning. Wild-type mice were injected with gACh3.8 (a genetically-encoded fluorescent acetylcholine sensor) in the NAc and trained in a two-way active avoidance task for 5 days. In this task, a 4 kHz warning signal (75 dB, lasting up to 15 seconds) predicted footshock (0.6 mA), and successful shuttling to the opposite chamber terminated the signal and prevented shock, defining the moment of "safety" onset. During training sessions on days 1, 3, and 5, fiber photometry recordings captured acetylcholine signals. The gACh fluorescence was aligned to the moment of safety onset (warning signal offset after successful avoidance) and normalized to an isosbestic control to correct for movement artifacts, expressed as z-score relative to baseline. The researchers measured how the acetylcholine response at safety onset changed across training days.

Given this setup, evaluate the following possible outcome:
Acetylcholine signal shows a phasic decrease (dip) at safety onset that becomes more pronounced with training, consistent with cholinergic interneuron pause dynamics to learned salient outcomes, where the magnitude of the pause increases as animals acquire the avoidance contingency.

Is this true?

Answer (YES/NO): NO